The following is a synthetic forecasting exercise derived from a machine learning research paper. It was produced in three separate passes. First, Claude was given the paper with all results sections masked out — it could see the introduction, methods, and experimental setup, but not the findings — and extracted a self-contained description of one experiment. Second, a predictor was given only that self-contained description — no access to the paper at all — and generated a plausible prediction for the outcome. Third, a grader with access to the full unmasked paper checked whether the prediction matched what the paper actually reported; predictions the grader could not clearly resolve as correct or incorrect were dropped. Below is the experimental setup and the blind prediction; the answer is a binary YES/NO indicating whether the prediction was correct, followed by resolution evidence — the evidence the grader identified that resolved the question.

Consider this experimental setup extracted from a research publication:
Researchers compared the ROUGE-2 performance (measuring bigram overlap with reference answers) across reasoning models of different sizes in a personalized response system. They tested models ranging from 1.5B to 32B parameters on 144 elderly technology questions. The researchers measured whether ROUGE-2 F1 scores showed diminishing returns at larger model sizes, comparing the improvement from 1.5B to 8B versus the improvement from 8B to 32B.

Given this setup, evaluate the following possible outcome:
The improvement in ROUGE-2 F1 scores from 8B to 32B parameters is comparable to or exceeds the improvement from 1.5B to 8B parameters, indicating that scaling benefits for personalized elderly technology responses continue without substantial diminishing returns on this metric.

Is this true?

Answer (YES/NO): NO